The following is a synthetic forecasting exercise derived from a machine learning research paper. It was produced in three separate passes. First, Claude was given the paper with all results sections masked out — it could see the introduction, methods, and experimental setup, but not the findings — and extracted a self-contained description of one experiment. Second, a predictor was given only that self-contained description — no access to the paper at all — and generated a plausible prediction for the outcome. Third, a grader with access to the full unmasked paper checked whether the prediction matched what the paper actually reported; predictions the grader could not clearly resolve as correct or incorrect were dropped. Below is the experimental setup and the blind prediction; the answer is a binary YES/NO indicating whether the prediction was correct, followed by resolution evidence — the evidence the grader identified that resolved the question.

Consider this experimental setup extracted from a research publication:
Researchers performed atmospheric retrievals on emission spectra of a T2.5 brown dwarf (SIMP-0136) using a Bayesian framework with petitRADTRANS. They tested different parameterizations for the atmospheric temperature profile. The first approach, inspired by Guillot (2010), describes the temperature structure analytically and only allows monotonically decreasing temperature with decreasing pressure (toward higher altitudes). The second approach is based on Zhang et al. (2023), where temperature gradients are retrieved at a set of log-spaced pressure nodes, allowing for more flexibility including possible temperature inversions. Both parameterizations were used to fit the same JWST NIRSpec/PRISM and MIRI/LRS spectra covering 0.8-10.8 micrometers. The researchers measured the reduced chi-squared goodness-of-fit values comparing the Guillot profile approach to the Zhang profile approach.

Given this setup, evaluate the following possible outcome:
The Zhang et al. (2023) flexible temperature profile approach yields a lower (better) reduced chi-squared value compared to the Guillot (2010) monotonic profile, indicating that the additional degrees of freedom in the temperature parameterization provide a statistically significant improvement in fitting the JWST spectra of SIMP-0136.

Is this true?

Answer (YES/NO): YES